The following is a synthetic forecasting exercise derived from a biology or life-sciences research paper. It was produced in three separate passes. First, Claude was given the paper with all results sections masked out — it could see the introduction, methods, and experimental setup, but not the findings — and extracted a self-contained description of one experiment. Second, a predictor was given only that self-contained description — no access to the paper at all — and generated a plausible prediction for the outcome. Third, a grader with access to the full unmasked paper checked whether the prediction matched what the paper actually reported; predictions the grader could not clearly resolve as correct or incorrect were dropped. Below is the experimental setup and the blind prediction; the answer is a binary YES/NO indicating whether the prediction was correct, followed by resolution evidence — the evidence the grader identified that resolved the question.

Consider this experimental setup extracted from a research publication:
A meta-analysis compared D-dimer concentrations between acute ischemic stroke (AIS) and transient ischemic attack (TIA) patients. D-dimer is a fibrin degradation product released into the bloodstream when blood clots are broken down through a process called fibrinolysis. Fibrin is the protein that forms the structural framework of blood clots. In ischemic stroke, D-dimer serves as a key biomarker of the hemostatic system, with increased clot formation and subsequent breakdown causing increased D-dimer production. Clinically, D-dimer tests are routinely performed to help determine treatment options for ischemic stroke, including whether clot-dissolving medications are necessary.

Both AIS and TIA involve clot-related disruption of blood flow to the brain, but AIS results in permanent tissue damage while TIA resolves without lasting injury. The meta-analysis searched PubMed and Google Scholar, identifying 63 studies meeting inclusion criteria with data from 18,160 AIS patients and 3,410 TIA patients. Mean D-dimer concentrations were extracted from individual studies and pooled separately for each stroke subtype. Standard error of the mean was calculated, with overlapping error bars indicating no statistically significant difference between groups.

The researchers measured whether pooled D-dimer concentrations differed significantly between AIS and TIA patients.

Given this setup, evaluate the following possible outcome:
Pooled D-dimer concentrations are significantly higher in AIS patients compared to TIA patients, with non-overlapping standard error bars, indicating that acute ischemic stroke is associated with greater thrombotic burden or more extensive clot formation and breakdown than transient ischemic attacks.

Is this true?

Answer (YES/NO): NO